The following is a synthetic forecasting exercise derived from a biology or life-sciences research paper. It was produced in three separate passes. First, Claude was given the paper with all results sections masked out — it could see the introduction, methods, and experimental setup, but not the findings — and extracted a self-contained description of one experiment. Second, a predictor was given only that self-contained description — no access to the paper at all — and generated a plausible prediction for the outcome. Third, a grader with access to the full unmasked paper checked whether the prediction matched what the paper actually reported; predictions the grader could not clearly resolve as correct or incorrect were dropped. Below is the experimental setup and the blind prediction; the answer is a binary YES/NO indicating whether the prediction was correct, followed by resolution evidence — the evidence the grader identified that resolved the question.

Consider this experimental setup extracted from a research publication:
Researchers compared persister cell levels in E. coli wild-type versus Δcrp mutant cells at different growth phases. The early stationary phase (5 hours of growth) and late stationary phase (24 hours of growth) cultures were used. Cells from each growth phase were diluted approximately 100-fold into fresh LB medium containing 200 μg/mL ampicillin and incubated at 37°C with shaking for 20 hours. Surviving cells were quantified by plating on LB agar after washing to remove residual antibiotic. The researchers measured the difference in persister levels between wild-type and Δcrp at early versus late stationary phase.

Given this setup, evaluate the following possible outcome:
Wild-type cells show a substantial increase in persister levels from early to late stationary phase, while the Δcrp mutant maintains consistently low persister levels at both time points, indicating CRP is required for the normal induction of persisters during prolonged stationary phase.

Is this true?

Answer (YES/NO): YES